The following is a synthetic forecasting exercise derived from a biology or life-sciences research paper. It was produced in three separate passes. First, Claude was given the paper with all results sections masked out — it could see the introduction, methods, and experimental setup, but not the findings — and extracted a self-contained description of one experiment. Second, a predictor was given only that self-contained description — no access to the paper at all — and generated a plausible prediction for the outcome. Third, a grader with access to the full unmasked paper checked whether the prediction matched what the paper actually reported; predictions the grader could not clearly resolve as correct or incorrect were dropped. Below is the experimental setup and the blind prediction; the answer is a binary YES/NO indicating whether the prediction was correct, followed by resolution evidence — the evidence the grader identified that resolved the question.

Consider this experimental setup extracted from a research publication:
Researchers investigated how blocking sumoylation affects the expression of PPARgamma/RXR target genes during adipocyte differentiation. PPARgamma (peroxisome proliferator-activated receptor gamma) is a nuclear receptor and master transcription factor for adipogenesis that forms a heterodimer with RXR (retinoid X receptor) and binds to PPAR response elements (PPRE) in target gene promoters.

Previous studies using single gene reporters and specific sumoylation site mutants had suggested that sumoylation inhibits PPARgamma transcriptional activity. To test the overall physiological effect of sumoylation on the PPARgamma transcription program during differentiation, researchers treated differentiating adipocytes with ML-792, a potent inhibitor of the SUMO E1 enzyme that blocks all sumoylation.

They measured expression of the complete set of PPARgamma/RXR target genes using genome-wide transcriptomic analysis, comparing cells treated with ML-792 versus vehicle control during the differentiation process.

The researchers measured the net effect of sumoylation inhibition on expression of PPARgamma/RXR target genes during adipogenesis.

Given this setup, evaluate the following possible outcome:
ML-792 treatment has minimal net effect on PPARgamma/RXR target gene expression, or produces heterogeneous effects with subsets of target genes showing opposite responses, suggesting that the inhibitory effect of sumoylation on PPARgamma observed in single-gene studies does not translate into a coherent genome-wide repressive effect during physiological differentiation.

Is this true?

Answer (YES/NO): NO